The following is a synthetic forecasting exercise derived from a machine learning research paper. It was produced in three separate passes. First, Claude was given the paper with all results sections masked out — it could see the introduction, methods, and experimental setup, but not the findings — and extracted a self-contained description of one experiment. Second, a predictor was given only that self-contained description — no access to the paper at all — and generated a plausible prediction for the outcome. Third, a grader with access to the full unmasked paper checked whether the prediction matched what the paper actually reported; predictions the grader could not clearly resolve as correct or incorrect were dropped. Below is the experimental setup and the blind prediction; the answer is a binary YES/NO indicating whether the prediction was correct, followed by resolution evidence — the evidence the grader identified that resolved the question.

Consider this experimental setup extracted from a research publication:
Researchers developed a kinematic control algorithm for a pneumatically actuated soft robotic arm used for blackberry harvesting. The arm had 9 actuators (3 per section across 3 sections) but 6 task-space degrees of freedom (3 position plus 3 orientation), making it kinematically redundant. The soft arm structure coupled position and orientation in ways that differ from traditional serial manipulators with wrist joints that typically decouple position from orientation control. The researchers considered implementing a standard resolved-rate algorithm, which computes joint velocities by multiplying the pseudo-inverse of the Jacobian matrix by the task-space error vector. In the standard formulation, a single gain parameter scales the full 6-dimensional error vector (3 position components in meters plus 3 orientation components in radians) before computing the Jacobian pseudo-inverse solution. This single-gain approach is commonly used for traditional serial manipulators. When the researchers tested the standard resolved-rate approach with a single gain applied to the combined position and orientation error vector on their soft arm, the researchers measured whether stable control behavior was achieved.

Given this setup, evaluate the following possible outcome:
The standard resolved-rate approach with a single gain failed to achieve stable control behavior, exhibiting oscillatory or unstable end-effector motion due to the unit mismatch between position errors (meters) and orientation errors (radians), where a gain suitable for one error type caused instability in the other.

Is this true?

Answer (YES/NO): YES